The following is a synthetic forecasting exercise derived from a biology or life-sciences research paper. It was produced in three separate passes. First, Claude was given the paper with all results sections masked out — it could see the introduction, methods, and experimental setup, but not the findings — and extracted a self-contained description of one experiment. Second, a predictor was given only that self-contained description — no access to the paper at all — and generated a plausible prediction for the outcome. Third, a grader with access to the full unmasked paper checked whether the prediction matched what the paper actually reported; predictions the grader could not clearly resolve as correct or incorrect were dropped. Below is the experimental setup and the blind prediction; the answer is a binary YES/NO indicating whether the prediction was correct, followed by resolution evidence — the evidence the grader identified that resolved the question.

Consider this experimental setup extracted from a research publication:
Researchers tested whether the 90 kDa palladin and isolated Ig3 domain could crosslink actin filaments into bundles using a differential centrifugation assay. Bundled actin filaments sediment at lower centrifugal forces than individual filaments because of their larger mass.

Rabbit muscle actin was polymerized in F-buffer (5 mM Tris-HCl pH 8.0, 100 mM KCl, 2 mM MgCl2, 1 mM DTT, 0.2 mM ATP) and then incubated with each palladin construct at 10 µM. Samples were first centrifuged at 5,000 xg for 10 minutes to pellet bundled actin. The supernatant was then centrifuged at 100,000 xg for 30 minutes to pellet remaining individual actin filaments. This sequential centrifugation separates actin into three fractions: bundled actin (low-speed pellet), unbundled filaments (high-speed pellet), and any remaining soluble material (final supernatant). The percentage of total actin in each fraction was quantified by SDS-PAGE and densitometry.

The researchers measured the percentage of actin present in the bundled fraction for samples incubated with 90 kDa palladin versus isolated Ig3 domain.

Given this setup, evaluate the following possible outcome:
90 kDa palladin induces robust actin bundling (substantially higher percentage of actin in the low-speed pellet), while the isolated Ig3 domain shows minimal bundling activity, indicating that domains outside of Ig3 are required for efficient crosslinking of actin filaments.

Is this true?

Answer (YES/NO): NO